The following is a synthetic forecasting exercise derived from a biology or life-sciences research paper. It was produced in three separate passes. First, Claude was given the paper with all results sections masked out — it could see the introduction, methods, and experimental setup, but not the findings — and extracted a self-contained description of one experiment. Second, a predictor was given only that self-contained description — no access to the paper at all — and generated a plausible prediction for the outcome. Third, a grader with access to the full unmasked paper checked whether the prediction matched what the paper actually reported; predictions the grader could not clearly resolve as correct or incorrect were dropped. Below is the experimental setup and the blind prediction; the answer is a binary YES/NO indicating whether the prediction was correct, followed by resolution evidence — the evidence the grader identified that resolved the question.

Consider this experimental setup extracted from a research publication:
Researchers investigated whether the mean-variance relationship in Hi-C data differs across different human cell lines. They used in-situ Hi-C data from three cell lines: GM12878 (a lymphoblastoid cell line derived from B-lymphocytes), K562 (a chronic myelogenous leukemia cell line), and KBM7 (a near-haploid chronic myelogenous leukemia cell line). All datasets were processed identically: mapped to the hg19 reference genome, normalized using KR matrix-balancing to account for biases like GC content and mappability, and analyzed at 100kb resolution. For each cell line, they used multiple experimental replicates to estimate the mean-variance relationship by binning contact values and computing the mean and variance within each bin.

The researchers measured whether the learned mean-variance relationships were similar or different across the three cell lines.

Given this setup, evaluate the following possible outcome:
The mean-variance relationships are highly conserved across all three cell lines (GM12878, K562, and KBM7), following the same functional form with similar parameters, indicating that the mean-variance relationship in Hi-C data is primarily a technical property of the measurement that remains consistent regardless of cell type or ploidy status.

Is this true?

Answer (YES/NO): NO